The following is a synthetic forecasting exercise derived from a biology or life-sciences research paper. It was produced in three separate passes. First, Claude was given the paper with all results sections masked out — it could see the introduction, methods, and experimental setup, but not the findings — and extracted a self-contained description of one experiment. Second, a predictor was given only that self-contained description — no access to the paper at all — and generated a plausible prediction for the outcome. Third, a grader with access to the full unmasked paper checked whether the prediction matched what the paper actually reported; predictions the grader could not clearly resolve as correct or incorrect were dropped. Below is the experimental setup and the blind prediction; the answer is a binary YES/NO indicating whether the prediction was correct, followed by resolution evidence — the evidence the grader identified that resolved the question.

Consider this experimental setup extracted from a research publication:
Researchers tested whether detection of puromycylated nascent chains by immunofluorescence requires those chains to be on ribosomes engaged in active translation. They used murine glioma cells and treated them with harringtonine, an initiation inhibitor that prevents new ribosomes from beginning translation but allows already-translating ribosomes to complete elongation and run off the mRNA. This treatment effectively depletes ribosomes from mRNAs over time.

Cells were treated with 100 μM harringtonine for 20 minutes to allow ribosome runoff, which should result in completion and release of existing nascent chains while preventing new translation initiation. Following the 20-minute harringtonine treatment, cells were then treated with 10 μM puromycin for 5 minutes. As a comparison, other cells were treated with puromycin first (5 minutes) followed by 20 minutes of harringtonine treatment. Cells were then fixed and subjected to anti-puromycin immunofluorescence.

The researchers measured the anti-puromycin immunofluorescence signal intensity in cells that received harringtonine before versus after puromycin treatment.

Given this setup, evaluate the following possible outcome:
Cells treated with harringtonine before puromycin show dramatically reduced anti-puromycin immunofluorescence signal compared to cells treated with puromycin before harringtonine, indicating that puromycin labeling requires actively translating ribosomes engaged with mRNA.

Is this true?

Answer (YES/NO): YES